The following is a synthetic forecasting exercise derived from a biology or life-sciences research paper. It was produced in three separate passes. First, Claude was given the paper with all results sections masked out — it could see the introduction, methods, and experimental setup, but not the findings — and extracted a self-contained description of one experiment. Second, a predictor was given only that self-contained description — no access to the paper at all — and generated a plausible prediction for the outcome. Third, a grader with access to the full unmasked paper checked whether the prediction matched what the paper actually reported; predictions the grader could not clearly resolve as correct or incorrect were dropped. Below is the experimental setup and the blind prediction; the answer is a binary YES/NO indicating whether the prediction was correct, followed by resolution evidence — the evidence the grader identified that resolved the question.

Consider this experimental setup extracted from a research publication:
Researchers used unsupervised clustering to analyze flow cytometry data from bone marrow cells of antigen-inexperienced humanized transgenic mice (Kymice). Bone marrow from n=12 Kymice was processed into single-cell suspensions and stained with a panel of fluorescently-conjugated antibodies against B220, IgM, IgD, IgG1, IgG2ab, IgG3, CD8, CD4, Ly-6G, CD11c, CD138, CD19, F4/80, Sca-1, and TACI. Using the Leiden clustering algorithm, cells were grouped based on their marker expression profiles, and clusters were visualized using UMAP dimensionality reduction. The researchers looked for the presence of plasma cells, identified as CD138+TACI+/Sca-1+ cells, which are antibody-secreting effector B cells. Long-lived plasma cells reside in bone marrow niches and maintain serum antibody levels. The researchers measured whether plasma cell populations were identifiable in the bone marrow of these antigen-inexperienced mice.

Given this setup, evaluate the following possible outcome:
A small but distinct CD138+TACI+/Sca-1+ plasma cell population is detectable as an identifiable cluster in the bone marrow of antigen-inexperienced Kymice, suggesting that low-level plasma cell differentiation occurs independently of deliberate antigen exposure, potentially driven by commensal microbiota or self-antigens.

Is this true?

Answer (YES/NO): YES